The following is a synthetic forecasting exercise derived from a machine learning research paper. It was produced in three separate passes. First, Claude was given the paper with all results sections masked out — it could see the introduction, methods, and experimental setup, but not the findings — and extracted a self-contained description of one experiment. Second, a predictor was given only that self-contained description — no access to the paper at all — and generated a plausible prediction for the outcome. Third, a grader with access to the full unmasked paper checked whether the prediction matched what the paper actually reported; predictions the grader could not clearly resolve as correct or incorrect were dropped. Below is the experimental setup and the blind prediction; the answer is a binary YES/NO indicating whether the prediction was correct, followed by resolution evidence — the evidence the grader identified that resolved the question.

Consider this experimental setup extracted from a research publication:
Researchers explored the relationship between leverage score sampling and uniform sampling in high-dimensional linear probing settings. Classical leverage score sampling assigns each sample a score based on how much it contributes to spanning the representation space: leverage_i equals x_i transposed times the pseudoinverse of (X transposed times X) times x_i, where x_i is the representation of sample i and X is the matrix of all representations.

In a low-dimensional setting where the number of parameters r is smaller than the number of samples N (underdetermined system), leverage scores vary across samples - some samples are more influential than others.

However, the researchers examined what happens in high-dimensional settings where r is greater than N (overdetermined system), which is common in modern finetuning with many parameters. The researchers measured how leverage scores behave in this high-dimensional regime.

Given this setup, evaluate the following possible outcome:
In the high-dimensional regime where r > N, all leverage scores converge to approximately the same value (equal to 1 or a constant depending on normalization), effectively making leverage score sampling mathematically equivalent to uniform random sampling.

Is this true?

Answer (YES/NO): YES